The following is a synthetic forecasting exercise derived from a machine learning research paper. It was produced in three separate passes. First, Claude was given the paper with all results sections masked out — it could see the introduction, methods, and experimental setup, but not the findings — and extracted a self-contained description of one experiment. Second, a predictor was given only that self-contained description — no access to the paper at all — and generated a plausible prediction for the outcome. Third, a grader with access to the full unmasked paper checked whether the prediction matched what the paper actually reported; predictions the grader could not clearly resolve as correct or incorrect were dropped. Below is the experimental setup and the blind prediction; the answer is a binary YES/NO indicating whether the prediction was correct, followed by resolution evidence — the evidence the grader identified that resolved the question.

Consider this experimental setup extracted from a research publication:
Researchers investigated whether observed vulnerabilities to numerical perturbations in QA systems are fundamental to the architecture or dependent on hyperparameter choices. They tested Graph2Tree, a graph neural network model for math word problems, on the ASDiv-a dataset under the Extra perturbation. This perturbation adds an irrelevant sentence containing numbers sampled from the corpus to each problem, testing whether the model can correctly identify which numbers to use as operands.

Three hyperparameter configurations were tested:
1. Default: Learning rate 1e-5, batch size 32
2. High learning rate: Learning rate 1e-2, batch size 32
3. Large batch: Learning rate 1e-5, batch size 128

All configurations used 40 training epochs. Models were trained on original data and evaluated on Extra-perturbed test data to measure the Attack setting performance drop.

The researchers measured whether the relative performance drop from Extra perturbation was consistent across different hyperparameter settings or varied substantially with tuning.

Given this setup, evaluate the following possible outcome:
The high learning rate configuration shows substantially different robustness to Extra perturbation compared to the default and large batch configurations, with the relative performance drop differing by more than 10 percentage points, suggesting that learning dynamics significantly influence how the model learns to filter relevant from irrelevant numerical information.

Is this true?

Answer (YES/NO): NO